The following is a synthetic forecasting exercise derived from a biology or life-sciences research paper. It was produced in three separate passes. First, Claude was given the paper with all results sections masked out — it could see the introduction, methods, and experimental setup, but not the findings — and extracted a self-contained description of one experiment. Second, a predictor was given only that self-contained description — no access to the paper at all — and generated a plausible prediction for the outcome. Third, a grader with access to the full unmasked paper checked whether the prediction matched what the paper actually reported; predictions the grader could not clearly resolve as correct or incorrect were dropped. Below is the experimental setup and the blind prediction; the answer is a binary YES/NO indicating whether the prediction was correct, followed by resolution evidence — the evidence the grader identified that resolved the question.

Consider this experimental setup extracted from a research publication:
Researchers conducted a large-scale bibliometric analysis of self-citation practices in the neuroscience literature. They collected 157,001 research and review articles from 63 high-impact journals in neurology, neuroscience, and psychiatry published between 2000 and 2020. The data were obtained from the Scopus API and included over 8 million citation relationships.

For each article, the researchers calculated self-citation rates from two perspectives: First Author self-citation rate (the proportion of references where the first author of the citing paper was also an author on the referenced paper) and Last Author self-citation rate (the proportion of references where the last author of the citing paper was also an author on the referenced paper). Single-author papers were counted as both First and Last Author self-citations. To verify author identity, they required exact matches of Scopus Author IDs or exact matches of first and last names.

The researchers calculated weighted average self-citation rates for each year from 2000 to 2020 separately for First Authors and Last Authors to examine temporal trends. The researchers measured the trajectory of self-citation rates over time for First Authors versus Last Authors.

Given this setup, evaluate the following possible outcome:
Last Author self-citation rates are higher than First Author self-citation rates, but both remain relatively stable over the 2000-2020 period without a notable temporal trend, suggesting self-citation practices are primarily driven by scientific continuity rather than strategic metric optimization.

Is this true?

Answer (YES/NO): NO